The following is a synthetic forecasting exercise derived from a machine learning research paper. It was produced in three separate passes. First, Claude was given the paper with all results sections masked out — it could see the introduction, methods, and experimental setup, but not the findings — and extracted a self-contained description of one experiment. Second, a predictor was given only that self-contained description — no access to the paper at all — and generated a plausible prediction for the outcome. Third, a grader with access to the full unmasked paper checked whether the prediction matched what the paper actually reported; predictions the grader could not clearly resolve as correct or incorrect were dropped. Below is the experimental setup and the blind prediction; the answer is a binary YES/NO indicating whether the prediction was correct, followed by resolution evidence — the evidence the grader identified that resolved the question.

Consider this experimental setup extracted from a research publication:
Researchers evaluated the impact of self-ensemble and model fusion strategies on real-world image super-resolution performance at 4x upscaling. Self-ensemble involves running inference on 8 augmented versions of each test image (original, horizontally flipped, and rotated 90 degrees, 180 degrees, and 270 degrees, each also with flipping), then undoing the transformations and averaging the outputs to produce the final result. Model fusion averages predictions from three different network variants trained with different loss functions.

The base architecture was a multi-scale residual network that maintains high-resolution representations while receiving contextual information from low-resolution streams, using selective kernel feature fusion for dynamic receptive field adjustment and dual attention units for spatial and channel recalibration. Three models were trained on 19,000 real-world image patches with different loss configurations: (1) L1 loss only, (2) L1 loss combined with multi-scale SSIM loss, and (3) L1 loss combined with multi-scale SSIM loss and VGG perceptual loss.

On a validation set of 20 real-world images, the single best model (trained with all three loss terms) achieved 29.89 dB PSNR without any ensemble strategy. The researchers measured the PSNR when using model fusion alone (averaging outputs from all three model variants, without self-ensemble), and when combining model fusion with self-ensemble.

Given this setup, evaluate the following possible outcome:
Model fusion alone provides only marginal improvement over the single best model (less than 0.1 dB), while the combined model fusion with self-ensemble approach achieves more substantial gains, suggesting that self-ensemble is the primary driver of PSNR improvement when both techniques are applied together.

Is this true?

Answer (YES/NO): NO